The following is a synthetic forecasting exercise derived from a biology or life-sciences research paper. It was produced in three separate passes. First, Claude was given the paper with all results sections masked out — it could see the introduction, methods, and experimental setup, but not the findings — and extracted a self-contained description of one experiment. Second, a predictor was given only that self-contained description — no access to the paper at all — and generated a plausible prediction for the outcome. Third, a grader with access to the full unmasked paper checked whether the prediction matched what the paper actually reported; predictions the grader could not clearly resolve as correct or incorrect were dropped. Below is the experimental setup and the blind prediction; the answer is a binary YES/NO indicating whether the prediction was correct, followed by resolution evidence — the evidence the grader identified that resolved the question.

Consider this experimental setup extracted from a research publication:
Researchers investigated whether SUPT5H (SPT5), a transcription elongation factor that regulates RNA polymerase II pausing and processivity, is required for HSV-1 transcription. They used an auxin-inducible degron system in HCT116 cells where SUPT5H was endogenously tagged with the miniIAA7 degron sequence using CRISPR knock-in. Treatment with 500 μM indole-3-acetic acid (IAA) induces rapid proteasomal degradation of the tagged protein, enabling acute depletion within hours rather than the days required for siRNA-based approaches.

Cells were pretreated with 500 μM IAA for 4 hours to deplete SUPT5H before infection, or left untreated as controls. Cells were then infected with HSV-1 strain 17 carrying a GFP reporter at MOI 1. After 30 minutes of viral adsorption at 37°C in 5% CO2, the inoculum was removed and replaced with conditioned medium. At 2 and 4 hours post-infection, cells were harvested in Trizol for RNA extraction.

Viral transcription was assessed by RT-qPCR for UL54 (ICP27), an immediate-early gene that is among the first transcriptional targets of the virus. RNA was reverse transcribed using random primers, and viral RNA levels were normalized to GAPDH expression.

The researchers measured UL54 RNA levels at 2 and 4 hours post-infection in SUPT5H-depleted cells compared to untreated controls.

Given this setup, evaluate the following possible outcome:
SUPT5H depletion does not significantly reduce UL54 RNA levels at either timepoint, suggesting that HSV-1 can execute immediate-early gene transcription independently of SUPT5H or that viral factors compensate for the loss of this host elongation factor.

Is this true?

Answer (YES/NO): NO